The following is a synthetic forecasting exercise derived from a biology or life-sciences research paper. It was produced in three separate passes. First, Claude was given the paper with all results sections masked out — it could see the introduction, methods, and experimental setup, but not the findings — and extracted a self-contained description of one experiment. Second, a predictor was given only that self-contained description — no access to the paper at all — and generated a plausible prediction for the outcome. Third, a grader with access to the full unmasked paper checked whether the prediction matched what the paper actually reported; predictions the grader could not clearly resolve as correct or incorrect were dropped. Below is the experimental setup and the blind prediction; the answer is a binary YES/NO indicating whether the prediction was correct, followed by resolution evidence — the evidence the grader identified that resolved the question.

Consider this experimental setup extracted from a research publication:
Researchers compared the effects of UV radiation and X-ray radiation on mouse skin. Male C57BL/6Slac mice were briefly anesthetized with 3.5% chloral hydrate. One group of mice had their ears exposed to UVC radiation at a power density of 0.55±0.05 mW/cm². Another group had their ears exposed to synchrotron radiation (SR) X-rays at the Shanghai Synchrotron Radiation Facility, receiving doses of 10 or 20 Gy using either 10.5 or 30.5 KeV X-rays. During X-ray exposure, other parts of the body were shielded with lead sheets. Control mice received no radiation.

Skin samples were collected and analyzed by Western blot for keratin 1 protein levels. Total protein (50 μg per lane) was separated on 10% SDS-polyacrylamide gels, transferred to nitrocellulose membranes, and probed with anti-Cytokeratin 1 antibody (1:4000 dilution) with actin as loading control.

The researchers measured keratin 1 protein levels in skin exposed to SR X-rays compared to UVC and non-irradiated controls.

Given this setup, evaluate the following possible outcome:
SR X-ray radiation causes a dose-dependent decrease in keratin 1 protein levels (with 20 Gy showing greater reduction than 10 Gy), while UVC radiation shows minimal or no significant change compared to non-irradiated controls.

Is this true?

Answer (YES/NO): NO